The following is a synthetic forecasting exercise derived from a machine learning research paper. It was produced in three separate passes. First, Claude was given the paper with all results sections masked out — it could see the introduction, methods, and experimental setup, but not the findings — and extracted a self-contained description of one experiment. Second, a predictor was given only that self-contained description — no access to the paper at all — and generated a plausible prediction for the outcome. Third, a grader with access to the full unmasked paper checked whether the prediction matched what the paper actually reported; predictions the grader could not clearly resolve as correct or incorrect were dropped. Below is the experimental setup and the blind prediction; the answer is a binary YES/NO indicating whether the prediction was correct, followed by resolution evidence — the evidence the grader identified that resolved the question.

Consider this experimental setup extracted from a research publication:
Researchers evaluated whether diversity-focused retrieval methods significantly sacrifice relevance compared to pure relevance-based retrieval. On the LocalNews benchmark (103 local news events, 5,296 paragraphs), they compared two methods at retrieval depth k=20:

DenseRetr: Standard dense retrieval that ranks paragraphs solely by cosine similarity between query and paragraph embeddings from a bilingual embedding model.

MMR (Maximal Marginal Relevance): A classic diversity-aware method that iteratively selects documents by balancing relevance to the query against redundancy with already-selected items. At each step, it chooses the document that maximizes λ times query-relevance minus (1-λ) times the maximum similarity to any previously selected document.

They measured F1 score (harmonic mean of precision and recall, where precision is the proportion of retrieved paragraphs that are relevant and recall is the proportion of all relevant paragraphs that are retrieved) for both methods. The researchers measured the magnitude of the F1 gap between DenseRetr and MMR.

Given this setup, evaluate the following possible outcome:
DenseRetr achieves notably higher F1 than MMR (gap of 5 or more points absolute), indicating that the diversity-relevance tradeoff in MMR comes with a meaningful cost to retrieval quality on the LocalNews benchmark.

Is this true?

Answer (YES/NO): NO